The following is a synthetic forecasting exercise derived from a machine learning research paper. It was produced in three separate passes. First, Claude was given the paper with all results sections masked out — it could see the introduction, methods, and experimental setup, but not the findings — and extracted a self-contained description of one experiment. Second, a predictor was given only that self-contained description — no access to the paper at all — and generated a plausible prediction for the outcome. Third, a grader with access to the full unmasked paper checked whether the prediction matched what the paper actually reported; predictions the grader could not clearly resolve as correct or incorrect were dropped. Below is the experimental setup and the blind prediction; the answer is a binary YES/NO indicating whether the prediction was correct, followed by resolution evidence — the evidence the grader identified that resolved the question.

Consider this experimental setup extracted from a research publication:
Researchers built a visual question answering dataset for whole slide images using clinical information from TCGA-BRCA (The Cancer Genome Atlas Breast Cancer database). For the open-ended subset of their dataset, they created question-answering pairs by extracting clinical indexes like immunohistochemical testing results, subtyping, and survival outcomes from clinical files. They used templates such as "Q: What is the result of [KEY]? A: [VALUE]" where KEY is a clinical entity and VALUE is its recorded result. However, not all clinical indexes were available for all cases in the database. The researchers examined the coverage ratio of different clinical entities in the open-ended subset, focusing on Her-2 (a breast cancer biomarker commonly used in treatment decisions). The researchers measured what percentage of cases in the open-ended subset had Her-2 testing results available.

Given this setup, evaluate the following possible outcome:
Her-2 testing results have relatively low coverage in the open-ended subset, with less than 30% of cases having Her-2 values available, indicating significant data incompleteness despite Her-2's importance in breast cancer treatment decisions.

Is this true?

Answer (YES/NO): NO